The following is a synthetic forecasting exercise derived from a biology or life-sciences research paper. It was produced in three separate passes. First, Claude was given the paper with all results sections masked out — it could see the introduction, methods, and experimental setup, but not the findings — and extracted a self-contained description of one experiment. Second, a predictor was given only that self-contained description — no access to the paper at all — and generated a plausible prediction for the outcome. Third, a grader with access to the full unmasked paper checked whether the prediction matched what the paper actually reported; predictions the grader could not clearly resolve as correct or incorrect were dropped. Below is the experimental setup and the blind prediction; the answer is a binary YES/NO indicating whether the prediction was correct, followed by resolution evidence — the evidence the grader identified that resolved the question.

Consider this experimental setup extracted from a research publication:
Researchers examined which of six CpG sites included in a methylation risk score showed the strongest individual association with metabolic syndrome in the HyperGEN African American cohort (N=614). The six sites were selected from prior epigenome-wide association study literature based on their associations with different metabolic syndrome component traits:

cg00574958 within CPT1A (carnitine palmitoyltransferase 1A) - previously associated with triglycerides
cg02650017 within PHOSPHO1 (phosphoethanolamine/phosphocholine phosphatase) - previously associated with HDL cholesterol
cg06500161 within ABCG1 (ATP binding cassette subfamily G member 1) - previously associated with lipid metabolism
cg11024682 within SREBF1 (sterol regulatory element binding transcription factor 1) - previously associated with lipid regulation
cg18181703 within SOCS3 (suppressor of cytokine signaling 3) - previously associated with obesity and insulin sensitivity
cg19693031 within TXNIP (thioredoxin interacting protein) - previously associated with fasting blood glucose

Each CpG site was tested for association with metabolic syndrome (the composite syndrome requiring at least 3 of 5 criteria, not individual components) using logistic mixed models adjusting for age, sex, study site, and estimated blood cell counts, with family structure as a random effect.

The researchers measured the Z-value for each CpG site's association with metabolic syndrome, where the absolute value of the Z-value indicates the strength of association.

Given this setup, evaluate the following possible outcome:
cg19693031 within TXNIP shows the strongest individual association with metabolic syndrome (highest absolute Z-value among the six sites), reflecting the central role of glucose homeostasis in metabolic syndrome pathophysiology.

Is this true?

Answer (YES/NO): NO